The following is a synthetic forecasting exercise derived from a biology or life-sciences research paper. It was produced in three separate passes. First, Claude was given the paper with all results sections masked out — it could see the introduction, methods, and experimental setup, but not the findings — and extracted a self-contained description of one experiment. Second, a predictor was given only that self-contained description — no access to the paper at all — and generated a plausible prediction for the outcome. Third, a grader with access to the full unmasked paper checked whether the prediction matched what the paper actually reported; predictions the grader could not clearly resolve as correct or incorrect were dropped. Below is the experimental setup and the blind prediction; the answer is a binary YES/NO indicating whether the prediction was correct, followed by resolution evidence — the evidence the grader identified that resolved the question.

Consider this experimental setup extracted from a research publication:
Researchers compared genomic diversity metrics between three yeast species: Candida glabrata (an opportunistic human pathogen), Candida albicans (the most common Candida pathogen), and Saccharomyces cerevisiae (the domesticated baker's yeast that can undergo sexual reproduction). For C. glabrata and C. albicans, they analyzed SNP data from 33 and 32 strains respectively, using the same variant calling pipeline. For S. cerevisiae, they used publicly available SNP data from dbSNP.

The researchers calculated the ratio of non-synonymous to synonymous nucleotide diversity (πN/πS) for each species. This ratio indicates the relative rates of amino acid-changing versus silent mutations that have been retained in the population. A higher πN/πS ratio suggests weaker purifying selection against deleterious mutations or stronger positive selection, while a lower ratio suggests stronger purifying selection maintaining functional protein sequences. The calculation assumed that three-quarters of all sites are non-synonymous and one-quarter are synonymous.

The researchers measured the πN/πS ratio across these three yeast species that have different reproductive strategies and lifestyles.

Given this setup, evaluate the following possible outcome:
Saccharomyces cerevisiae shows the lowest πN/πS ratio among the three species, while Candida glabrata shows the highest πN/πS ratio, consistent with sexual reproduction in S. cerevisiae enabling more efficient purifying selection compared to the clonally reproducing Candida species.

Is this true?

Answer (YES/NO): NO